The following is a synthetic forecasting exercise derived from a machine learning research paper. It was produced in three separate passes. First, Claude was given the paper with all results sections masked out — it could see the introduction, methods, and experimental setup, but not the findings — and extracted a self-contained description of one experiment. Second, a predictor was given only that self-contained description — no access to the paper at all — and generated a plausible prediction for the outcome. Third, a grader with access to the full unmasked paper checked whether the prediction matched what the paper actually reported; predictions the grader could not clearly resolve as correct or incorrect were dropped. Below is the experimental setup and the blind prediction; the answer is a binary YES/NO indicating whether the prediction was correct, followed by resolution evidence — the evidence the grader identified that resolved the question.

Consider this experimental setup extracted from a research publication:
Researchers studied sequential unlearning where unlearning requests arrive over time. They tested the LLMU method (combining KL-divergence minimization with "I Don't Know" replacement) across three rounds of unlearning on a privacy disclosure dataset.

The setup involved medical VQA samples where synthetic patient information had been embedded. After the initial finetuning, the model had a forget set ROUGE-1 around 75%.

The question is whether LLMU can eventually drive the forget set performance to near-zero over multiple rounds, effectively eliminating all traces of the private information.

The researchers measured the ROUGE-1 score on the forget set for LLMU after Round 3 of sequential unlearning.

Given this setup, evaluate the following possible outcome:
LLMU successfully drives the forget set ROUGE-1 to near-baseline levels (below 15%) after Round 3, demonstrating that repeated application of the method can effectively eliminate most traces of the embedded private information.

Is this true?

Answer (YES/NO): YES